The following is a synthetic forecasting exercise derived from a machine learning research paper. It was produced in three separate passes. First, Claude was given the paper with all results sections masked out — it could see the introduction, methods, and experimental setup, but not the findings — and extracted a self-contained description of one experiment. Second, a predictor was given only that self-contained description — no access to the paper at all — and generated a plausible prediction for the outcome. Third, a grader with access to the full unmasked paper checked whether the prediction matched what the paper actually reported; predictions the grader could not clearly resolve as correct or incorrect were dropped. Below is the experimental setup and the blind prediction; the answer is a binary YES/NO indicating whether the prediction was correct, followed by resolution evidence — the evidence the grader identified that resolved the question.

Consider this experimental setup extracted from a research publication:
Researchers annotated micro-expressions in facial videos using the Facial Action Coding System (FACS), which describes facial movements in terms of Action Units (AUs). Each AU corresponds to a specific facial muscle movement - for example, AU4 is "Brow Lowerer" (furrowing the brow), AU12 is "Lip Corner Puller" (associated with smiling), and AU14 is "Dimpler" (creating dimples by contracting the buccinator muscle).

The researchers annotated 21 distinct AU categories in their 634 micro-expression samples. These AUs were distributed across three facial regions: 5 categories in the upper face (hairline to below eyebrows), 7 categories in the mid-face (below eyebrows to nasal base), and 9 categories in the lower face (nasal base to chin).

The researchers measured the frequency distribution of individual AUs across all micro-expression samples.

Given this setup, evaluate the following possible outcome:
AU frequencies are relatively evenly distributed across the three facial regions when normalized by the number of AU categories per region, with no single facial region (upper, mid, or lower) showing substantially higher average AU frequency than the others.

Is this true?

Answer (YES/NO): NO